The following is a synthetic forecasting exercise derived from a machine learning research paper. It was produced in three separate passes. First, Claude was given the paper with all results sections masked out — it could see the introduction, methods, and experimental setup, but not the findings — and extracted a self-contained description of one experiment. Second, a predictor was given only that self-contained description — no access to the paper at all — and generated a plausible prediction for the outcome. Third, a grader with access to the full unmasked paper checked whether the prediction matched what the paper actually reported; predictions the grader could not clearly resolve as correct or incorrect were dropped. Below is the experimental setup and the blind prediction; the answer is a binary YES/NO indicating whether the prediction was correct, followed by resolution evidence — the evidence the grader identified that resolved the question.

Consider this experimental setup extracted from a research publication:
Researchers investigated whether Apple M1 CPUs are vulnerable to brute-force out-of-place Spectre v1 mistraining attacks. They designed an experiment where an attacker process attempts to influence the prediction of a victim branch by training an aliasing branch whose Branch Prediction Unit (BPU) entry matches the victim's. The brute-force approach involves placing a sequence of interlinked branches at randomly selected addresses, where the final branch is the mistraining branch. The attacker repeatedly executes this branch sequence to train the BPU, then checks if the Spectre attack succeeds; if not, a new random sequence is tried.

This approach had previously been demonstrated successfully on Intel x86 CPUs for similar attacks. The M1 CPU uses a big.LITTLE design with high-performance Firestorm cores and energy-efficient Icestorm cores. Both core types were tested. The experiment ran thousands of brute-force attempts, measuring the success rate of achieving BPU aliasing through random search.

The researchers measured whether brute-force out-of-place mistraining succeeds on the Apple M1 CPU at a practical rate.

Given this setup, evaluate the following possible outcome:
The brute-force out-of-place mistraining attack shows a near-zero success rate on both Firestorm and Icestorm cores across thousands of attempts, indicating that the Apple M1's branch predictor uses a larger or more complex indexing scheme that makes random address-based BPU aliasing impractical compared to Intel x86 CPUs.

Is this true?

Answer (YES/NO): YES